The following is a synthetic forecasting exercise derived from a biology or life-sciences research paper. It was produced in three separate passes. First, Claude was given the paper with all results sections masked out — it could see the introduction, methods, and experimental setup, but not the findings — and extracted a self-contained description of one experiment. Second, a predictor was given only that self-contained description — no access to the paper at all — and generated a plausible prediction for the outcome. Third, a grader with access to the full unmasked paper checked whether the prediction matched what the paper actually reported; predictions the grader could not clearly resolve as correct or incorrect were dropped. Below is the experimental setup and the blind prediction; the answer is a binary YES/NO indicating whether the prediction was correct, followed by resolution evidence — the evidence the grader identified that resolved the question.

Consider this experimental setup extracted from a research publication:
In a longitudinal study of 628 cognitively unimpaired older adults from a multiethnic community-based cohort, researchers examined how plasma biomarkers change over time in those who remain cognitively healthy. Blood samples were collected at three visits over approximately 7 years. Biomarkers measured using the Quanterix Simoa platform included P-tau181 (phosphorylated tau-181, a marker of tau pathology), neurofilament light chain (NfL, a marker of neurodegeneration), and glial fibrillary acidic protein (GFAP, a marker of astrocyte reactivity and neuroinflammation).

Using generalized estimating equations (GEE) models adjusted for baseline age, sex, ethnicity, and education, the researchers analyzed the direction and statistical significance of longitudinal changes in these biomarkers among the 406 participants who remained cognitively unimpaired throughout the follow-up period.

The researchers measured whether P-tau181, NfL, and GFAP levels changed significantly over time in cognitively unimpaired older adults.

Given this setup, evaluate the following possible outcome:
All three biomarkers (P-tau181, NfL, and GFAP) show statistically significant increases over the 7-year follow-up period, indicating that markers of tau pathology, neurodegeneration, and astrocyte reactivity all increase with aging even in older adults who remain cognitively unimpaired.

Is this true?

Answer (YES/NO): YES